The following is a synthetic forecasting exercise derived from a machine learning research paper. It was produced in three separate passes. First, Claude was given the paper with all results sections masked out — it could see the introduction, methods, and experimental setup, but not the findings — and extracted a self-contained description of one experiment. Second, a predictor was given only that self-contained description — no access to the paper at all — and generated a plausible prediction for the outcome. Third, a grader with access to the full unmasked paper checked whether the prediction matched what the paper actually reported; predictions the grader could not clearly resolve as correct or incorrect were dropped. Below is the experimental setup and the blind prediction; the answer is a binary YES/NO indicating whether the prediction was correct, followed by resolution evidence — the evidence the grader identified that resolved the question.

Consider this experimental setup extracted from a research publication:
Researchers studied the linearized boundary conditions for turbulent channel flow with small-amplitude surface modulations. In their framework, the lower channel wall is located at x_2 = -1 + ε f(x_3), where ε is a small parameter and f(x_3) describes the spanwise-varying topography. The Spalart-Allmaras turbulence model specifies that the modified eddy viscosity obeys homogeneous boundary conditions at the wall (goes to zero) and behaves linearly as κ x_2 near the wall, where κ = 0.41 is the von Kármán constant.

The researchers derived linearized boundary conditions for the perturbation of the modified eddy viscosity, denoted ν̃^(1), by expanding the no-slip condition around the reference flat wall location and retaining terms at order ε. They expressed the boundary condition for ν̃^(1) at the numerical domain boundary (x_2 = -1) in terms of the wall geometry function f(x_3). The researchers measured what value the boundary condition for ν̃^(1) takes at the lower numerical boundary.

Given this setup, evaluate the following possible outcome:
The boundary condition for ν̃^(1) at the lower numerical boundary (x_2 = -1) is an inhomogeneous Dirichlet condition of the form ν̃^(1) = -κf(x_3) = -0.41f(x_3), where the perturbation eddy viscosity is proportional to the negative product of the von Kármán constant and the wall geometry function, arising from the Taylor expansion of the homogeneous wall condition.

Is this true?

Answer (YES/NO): YES